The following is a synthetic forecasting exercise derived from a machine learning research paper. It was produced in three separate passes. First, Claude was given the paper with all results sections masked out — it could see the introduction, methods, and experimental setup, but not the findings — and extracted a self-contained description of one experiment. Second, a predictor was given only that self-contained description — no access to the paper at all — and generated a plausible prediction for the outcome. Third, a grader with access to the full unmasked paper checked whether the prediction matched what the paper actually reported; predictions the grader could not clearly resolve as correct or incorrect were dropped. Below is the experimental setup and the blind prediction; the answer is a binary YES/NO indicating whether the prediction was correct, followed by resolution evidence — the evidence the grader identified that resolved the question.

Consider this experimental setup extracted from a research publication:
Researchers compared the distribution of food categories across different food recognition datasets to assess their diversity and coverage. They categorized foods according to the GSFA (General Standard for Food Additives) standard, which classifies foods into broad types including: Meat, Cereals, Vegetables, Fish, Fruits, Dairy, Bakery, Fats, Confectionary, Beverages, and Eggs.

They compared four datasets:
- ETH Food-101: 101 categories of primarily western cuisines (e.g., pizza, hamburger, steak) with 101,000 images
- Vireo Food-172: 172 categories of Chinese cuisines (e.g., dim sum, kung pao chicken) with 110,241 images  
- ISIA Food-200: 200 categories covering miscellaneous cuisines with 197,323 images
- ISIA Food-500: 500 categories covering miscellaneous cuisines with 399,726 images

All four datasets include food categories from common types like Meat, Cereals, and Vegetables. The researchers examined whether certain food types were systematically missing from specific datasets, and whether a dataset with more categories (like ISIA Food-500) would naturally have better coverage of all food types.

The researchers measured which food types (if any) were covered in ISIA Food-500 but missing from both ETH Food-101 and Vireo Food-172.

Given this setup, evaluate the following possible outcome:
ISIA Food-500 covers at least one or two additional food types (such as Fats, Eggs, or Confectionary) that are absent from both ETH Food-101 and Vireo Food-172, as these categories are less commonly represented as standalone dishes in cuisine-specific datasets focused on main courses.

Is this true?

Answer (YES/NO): NO